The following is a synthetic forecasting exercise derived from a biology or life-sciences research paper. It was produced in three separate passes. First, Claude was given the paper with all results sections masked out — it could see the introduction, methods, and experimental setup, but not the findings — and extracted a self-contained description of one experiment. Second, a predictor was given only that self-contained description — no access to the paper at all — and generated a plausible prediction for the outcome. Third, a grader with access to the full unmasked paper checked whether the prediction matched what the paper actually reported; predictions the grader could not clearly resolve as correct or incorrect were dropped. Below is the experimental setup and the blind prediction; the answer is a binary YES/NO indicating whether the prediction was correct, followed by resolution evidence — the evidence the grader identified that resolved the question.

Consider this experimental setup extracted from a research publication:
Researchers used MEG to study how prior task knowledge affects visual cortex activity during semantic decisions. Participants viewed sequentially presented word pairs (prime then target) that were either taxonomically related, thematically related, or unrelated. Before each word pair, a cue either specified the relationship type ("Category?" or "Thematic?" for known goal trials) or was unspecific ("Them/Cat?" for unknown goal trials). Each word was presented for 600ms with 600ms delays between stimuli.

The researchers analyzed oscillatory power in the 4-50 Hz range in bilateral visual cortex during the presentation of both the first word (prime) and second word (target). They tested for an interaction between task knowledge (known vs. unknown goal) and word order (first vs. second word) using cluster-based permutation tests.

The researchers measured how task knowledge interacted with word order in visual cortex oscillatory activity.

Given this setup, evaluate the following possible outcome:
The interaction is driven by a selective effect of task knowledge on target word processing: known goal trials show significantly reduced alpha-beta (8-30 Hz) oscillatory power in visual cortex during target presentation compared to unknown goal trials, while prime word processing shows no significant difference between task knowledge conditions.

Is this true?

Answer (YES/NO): YES